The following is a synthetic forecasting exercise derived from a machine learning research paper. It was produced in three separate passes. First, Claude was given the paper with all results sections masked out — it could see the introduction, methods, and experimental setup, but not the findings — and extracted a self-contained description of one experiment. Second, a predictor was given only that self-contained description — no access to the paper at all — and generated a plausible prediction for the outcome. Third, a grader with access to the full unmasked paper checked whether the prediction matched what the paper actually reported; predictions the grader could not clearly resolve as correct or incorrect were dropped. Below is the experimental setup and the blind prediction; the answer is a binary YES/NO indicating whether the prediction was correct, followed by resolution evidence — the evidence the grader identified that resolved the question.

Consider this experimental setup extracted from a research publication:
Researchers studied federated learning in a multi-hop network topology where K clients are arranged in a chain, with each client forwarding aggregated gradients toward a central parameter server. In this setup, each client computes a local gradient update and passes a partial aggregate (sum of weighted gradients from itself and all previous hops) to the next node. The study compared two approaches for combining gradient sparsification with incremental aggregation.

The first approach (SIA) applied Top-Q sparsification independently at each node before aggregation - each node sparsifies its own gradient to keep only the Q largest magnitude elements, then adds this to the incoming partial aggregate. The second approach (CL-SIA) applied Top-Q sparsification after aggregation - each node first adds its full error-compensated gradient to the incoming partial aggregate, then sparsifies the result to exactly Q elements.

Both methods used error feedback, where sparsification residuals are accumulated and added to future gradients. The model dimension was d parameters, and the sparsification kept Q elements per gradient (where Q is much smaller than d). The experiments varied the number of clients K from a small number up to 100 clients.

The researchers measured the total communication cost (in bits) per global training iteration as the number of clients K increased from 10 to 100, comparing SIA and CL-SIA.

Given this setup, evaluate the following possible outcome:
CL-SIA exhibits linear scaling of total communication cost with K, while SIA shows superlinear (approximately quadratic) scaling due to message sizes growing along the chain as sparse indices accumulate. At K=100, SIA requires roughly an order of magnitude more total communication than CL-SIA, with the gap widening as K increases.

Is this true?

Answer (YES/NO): YES